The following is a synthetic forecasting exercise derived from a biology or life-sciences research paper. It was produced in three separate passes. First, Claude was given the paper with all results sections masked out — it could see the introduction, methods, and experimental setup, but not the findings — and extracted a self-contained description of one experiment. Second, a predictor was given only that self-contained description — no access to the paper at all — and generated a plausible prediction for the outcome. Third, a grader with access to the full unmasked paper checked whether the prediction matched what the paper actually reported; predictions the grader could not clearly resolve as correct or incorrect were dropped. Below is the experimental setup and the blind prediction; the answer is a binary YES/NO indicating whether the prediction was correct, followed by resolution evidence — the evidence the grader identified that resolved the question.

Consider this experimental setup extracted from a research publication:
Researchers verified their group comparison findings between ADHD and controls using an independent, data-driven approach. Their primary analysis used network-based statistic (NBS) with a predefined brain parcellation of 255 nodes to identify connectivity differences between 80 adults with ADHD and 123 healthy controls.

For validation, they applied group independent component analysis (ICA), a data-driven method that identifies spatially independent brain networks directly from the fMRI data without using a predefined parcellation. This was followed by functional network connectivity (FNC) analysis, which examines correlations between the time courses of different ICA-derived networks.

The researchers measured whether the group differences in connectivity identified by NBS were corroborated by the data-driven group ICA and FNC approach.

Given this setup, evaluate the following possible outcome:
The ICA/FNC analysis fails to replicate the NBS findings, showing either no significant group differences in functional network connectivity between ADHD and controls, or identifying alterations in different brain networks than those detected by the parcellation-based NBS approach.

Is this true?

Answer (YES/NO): NO